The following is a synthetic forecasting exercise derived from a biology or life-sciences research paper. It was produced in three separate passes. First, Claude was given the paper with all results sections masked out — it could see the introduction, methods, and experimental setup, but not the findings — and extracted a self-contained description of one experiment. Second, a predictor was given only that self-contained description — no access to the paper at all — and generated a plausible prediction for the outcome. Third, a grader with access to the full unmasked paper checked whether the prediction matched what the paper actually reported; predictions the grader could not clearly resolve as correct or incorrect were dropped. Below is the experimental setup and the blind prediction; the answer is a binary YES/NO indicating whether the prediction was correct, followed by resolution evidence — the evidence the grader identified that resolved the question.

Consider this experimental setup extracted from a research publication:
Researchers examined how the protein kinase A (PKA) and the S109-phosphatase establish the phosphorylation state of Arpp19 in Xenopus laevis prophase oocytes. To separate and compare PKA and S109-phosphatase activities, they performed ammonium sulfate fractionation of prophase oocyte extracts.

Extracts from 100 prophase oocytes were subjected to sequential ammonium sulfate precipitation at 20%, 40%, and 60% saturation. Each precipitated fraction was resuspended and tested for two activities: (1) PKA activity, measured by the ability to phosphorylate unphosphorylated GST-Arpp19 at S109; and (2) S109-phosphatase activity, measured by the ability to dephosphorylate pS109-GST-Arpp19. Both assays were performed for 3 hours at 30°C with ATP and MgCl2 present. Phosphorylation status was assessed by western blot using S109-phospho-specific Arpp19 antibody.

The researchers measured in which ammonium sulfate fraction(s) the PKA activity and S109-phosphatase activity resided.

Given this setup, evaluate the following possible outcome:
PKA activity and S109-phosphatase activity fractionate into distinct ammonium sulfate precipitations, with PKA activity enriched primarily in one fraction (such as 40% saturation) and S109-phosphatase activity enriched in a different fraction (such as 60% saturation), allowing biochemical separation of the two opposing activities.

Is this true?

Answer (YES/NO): NO